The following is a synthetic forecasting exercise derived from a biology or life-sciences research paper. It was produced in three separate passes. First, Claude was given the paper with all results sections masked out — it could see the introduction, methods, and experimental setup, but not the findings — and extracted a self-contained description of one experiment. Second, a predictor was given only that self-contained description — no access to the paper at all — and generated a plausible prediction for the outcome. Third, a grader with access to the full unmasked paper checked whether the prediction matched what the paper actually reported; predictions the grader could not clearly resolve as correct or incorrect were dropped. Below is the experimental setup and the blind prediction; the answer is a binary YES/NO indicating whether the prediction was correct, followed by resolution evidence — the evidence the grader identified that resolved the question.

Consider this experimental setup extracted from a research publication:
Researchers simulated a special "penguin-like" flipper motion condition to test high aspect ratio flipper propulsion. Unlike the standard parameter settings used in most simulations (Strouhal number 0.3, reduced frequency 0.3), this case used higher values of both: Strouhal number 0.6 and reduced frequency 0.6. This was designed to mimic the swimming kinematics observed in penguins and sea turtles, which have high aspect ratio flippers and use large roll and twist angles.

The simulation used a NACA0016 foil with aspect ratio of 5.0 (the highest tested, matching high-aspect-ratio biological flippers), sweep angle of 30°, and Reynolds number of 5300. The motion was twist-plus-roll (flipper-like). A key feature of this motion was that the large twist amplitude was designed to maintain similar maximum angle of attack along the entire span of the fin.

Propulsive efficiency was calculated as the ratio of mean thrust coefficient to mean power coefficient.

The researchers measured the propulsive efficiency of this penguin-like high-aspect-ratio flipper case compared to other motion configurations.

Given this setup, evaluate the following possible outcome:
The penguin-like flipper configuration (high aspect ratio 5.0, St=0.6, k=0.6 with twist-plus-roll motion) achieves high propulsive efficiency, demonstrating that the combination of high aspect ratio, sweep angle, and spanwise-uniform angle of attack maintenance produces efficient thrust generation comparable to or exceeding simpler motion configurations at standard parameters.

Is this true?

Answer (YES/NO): NO